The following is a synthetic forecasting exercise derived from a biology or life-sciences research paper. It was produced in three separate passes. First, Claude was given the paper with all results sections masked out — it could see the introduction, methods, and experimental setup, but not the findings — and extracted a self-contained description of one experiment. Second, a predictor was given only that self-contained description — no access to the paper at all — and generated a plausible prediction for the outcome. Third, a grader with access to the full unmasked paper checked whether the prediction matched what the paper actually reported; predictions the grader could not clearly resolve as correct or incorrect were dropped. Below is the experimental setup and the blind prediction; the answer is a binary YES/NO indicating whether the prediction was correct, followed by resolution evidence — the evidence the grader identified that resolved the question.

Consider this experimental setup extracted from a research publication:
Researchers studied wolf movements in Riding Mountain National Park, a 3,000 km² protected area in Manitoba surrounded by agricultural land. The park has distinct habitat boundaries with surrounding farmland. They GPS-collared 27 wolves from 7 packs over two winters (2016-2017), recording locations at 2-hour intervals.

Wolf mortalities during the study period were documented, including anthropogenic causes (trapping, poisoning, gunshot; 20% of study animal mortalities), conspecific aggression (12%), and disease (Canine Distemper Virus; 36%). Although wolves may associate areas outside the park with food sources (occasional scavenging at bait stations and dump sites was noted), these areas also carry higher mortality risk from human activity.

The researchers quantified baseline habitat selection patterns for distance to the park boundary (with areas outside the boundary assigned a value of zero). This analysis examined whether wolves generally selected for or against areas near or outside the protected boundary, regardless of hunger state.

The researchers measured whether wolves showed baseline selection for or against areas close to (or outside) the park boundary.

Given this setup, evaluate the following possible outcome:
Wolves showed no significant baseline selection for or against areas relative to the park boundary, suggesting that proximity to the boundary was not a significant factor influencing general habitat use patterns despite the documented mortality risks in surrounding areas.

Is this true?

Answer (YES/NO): NO